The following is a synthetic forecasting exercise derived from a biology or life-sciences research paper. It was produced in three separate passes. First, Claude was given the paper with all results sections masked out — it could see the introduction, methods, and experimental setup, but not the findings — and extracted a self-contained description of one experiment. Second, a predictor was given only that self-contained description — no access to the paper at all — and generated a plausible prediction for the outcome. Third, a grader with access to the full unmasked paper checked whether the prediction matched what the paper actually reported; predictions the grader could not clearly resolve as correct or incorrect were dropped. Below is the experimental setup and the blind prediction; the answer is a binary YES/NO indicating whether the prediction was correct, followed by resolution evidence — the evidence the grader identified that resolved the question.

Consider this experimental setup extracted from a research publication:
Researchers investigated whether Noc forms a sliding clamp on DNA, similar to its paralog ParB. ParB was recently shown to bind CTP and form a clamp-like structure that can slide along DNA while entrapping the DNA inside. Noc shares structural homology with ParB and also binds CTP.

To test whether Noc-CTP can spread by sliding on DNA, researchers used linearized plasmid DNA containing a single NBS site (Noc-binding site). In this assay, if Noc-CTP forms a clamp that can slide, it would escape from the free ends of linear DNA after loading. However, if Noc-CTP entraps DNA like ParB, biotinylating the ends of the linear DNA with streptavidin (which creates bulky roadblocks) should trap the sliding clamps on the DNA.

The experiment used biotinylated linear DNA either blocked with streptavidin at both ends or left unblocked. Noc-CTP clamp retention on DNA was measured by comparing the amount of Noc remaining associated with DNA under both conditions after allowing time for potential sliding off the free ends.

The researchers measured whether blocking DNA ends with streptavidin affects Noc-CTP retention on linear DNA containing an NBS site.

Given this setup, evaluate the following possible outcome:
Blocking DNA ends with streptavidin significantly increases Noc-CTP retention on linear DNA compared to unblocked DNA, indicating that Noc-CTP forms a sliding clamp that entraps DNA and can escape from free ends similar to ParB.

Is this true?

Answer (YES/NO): YES